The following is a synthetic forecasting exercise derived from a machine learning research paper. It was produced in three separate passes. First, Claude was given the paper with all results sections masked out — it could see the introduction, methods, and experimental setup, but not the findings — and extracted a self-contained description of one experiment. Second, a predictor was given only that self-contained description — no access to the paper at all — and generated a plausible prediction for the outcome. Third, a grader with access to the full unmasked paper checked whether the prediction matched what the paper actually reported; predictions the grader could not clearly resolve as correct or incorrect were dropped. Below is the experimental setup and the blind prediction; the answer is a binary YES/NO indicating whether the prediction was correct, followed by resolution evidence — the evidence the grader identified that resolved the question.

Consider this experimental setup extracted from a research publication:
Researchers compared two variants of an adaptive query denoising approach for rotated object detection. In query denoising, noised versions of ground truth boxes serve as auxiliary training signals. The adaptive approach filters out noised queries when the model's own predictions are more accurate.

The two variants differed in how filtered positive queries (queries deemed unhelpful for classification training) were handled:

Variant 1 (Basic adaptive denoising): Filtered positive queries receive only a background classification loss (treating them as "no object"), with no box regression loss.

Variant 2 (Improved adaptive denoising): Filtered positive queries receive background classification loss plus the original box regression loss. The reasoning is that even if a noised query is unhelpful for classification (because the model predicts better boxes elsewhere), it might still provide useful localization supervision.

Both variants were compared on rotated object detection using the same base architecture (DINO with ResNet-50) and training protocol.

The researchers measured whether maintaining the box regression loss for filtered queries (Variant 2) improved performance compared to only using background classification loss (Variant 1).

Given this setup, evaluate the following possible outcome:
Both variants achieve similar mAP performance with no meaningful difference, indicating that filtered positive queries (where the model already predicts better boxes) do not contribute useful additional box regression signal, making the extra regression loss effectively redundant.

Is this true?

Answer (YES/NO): NO